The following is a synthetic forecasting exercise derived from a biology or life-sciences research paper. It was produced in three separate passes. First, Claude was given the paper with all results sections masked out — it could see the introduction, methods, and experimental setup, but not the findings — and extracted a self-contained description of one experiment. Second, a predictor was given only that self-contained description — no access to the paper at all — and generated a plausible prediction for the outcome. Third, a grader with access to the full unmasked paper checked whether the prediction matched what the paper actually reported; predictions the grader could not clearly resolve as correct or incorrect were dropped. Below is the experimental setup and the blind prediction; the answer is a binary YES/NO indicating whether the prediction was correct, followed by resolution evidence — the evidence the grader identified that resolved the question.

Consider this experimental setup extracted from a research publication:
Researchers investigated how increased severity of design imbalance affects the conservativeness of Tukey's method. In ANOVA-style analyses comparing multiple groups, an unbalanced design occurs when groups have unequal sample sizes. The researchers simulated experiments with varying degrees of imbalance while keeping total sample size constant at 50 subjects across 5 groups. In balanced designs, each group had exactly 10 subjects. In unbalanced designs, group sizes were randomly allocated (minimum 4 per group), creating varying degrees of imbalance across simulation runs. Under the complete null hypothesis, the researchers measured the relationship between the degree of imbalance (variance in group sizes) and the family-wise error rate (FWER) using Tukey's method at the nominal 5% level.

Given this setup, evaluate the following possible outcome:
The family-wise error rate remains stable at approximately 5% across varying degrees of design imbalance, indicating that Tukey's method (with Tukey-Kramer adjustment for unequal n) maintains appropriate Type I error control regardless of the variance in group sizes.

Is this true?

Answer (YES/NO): NO